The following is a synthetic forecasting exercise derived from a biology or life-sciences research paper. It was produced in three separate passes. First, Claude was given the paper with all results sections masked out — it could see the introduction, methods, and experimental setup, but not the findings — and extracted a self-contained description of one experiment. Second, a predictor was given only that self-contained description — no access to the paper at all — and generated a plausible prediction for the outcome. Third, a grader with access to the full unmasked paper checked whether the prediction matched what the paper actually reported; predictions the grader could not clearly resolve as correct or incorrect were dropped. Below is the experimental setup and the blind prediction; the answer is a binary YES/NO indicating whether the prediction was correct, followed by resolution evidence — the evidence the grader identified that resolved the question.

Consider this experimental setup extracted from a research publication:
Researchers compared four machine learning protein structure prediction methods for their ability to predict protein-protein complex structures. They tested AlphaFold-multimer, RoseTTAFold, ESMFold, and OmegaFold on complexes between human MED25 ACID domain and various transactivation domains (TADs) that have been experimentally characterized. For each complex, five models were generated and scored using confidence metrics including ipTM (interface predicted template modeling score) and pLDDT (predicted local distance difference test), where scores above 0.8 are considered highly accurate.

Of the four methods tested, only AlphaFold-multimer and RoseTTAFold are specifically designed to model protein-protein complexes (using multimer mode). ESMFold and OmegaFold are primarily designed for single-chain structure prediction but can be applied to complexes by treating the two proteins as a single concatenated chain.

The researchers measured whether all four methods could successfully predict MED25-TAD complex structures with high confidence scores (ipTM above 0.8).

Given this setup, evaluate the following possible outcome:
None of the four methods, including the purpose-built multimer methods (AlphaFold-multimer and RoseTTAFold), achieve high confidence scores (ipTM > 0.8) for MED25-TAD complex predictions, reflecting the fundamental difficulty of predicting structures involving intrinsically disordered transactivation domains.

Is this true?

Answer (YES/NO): NO